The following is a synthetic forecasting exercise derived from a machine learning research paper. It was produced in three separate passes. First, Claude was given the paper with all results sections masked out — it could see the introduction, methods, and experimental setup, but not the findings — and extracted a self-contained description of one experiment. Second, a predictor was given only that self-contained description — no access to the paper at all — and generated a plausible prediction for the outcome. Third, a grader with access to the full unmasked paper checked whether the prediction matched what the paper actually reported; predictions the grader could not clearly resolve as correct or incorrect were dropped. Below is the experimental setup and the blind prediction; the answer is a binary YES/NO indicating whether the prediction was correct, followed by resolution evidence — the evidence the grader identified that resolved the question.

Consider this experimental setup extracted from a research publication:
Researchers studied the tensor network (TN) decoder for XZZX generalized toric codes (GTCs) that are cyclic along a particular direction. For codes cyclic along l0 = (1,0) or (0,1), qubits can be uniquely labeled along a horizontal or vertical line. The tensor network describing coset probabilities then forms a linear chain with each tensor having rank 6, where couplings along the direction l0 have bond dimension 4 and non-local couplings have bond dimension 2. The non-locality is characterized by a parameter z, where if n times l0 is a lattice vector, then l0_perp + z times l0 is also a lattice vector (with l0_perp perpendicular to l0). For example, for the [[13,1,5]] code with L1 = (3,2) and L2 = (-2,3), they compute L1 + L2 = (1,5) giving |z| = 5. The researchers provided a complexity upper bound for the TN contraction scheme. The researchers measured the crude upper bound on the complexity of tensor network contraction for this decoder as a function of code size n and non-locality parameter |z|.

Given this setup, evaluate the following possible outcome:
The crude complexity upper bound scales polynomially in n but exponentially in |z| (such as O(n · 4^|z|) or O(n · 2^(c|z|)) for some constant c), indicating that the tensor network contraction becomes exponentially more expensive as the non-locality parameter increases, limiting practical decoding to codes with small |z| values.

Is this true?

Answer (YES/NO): YES